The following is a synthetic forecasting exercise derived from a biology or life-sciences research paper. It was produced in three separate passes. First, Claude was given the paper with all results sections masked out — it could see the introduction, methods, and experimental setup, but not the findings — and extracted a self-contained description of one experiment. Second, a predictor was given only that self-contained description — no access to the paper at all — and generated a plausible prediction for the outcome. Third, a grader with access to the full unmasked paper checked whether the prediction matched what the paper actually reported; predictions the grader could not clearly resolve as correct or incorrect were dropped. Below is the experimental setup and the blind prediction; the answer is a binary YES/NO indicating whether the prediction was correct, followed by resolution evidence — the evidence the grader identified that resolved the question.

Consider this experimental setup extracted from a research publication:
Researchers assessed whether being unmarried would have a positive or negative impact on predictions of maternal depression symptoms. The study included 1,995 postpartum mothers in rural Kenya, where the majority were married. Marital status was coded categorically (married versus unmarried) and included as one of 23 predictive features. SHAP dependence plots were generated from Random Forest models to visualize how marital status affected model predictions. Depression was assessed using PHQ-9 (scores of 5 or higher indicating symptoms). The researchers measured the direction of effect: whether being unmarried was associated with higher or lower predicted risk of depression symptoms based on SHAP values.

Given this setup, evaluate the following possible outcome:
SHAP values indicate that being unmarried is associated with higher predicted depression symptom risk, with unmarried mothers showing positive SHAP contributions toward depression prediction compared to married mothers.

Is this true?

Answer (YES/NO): YES